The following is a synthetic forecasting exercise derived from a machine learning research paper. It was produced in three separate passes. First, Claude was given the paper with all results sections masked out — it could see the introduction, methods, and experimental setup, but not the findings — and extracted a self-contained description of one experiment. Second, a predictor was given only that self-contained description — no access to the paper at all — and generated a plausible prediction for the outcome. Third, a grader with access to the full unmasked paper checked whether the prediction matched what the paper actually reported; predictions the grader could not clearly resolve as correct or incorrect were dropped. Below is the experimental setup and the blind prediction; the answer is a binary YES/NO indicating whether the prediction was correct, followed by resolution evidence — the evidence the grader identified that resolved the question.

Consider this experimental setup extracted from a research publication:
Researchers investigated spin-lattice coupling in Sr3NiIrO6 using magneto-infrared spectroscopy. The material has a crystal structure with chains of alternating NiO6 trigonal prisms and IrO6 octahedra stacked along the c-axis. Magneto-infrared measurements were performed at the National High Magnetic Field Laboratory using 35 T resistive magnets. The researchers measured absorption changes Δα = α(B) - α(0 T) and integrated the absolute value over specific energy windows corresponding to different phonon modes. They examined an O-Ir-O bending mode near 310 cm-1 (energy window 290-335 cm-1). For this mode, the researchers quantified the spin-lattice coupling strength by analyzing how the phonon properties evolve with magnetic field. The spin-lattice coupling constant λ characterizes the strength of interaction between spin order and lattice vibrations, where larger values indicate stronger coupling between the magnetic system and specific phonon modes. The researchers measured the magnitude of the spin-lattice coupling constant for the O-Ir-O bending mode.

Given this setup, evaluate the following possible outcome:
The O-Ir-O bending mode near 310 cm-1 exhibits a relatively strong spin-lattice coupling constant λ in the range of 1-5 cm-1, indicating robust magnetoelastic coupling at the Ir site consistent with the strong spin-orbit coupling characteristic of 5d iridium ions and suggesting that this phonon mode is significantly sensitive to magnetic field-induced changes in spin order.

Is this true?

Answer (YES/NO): NO